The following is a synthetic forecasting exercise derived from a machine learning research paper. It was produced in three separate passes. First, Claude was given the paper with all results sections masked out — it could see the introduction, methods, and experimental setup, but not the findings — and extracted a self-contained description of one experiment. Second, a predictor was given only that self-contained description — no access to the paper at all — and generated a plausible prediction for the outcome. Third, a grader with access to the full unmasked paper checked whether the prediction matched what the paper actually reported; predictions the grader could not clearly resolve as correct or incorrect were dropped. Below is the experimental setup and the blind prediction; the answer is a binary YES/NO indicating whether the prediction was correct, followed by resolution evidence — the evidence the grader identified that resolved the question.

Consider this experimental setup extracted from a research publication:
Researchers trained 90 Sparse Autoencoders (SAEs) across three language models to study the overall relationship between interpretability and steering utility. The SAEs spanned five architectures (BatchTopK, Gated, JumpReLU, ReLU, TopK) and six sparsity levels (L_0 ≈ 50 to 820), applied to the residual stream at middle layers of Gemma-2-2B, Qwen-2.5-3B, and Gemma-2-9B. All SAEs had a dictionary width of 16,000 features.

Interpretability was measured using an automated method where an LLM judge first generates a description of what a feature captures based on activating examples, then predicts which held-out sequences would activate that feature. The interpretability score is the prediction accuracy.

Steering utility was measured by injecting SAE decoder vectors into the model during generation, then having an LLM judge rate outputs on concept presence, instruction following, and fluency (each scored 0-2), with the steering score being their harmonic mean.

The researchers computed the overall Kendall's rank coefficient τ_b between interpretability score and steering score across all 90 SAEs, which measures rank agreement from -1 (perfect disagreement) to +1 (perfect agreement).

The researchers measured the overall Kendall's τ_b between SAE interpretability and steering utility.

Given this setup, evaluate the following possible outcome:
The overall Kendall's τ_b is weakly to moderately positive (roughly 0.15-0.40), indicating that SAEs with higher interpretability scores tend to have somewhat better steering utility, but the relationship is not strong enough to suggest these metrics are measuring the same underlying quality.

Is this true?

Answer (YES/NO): YES